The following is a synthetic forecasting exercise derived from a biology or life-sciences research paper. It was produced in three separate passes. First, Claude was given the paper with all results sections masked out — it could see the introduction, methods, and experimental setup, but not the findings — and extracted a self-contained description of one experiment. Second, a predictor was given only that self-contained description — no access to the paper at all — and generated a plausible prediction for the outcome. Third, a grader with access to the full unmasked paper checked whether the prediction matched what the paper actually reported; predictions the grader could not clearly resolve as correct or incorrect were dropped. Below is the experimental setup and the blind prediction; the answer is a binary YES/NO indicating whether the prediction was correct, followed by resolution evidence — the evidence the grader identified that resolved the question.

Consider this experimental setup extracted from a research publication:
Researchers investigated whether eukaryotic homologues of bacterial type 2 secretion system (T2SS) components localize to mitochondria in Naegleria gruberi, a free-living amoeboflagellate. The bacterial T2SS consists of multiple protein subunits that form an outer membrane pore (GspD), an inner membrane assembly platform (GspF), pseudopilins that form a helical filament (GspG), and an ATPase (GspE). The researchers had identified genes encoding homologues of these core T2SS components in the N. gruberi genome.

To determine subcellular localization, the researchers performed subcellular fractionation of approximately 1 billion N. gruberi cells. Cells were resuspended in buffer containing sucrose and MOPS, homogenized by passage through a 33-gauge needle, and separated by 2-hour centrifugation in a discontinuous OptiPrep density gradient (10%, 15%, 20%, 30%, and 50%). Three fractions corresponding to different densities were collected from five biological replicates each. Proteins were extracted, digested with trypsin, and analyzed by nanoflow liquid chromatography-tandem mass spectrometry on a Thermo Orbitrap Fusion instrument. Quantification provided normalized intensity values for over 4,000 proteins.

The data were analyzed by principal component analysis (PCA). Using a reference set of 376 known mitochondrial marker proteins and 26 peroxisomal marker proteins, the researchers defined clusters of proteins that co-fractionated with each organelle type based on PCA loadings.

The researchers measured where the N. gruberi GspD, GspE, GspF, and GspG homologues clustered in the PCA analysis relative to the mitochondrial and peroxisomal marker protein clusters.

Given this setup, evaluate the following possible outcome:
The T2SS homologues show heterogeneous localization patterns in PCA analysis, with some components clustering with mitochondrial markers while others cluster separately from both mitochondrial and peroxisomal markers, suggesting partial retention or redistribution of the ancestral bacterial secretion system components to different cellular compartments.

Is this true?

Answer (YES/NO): NO